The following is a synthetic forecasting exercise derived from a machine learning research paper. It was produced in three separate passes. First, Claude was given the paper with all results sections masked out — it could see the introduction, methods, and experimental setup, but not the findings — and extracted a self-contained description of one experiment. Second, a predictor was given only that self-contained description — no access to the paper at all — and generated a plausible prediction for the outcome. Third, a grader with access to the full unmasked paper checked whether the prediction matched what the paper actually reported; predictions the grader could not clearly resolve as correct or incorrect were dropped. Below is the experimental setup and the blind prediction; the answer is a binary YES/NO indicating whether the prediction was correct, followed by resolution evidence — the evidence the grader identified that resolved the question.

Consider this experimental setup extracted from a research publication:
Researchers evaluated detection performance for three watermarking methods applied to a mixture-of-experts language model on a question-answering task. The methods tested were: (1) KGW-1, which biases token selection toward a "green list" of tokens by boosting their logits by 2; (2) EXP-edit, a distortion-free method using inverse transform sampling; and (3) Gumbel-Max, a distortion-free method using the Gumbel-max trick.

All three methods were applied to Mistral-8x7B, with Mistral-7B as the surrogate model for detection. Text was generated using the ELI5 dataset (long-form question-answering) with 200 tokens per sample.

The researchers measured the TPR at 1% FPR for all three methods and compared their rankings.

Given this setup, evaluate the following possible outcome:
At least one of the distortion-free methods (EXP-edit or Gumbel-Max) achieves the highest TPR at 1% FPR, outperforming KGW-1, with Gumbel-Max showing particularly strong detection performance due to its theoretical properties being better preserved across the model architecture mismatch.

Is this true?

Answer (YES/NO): NO